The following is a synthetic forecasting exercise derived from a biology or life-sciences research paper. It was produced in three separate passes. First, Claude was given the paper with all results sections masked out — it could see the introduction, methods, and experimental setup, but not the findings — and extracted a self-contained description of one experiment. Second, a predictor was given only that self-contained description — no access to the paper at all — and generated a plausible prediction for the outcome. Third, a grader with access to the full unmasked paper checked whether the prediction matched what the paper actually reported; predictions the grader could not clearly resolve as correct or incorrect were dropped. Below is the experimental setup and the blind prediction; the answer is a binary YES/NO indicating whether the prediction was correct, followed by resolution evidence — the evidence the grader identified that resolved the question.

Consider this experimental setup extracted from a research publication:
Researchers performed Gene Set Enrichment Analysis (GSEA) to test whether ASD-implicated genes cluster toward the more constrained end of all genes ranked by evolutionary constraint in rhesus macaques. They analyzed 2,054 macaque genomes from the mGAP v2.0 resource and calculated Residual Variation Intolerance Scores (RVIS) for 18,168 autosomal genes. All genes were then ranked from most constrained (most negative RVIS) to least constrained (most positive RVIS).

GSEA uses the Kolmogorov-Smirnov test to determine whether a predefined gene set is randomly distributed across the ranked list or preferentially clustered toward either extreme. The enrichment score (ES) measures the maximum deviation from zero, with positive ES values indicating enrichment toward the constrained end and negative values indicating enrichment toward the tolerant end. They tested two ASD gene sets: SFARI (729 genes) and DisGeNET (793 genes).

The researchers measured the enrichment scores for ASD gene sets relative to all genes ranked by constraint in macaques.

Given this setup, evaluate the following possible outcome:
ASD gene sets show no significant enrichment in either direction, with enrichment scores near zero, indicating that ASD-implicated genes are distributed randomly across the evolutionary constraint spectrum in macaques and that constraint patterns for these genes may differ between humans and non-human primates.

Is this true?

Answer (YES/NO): NO